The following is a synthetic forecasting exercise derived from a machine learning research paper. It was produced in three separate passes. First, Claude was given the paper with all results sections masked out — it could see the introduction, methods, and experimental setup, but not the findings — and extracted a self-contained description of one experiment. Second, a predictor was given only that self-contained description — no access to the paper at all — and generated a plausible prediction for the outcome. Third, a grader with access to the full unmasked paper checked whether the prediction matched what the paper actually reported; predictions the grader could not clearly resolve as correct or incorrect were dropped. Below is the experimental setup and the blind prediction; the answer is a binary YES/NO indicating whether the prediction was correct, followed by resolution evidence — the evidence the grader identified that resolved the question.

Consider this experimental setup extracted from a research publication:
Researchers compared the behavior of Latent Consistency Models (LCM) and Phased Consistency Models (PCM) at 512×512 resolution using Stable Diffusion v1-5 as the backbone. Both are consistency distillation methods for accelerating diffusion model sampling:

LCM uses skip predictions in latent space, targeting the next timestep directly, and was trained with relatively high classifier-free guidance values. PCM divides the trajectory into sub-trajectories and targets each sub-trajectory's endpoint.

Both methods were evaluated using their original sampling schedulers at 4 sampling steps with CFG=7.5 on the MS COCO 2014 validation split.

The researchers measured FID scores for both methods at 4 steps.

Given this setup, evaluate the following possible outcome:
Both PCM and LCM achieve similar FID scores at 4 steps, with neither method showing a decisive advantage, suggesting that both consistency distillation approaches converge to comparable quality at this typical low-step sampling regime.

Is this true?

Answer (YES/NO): YES